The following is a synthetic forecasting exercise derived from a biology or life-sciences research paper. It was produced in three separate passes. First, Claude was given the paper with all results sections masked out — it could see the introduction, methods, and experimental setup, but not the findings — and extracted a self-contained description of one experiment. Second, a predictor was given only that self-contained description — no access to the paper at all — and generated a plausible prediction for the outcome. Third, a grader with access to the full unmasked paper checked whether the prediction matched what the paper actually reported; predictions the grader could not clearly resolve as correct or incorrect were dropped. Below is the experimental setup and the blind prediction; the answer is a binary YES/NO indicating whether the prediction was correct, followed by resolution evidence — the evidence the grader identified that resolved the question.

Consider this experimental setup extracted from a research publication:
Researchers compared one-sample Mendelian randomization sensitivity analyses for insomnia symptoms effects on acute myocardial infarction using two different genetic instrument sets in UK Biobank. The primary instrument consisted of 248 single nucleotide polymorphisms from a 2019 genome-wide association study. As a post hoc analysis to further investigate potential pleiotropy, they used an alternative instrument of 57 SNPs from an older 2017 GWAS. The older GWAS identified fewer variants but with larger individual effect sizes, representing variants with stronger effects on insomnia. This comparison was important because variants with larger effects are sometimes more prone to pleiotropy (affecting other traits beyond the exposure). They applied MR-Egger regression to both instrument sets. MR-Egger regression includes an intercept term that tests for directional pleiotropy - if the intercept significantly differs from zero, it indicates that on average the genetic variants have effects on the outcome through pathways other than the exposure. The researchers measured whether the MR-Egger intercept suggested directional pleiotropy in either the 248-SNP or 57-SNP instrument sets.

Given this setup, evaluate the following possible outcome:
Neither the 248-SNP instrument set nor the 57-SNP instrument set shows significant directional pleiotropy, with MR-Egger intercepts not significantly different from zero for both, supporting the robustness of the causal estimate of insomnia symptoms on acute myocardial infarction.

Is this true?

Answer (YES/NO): NO